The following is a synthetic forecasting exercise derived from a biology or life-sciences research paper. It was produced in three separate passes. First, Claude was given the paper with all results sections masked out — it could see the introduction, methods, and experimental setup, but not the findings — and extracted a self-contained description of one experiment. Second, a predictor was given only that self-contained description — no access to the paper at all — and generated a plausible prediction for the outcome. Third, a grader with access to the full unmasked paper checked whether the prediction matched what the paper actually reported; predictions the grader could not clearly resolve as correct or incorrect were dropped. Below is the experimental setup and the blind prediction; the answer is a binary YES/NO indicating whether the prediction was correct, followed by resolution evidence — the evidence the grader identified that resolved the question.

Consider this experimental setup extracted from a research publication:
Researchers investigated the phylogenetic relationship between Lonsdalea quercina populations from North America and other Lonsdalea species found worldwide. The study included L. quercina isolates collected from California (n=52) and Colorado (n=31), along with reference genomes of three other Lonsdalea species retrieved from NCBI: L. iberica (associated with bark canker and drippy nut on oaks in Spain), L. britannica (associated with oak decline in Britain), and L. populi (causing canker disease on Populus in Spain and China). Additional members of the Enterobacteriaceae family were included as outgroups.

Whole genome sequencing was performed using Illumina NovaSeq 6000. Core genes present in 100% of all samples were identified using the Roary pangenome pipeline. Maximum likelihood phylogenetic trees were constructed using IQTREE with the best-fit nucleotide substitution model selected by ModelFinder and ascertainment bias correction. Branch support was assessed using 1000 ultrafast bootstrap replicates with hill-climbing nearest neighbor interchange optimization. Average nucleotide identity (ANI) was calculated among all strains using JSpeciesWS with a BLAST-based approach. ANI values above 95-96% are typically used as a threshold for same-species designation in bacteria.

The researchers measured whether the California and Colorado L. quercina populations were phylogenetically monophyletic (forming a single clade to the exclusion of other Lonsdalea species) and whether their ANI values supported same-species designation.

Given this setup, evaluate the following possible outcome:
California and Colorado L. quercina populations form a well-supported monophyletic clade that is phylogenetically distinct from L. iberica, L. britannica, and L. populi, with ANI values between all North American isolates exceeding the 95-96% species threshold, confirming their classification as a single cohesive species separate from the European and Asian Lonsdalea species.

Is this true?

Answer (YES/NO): NO